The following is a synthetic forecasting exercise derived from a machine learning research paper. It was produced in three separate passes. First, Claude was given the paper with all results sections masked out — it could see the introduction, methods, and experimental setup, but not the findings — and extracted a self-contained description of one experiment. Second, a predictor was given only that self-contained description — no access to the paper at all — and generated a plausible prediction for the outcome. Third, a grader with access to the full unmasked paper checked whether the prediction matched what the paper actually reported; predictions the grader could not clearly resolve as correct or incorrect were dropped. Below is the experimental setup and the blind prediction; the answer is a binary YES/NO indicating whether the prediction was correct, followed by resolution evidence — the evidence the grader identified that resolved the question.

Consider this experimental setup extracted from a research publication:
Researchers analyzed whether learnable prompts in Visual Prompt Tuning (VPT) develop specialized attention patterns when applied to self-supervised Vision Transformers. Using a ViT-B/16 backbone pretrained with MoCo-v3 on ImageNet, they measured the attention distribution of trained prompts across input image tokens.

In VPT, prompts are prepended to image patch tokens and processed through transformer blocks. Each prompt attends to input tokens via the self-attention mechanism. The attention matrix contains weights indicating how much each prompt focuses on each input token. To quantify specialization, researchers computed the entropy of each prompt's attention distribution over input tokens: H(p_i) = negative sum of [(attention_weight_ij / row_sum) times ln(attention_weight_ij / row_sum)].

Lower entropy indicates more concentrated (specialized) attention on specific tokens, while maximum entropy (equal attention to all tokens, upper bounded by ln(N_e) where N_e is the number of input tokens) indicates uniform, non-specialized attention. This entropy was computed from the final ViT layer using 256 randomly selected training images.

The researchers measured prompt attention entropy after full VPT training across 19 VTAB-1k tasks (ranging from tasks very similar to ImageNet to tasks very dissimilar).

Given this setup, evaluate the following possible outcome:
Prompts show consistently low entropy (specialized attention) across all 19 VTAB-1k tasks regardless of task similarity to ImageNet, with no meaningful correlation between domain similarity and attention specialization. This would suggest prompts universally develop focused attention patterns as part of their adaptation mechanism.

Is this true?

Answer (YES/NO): NO